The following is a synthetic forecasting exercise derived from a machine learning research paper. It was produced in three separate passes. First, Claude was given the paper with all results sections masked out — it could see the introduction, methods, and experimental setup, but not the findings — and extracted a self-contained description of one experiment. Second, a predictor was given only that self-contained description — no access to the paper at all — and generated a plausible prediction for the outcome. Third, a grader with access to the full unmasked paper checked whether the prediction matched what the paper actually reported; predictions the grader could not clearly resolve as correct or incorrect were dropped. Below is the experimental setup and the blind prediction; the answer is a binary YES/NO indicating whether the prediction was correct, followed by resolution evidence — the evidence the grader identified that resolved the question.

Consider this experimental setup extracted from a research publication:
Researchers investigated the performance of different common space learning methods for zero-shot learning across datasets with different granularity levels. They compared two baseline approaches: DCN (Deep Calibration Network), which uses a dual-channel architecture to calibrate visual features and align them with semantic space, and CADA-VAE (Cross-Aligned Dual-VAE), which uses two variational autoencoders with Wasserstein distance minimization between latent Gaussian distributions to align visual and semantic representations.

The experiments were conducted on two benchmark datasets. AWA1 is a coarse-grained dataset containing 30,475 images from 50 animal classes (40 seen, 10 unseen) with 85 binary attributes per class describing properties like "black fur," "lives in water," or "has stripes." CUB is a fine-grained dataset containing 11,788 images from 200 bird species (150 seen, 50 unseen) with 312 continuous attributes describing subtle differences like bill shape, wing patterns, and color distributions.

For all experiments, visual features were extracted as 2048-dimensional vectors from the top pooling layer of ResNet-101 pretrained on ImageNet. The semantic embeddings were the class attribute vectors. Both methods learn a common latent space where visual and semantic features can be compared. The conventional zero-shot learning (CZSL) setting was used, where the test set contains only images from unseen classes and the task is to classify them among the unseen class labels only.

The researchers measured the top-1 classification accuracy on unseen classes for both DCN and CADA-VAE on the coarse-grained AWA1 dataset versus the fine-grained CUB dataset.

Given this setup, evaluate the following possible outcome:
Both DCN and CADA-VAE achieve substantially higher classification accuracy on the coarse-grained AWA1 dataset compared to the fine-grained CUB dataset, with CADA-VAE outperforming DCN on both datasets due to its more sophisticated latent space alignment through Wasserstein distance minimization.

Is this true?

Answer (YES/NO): NO